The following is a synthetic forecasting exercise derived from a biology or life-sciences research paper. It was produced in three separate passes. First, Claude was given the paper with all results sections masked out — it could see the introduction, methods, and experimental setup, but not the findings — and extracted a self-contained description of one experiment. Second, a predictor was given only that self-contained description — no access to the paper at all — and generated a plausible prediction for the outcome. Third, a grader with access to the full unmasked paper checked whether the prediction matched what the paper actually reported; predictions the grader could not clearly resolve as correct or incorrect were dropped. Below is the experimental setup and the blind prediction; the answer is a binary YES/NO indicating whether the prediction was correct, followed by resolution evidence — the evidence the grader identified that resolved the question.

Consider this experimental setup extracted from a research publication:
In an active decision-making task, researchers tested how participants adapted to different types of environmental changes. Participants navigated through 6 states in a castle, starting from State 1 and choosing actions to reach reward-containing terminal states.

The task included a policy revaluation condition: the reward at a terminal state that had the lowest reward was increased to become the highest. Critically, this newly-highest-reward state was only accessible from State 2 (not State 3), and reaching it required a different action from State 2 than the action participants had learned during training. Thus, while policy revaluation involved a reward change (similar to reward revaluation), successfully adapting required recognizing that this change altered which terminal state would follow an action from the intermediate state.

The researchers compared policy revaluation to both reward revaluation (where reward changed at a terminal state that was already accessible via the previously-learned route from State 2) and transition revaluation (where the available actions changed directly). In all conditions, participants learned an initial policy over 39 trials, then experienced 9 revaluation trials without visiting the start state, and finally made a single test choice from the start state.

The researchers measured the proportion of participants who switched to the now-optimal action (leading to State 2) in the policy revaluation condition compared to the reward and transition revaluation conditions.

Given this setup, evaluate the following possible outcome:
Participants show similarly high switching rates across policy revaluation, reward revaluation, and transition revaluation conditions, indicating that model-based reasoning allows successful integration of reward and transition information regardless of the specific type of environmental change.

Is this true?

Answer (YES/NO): NO